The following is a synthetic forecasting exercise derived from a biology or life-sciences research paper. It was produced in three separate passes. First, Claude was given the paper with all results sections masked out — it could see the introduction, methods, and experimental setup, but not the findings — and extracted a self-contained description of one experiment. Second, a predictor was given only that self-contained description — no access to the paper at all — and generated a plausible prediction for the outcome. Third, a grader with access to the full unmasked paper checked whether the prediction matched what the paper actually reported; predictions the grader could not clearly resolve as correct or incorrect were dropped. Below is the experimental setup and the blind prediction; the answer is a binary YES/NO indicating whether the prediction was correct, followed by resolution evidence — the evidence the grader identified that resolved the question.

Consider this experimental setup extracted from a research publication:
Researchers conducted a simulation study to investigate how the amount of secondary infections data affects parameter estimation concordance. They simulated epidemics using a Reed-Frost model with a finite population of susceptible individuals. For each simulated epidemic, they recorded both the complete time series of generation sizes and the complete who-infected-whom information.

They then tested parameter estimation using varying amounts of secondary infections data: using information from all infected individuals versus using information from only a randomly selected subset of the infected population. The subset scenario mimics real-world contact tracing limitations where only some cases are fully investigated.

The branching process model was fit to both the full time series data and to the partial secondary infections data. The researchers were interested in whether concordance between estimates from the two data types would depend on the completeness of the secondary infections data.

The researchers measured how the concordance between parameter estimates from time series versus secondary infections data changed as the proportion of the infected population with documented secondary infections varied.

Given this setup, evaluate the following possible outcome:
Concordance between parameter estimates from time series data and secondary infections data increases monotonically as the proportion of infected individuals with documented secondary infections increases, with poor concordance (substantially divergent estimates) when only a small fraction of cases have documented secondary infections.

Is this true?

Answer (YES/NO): NO